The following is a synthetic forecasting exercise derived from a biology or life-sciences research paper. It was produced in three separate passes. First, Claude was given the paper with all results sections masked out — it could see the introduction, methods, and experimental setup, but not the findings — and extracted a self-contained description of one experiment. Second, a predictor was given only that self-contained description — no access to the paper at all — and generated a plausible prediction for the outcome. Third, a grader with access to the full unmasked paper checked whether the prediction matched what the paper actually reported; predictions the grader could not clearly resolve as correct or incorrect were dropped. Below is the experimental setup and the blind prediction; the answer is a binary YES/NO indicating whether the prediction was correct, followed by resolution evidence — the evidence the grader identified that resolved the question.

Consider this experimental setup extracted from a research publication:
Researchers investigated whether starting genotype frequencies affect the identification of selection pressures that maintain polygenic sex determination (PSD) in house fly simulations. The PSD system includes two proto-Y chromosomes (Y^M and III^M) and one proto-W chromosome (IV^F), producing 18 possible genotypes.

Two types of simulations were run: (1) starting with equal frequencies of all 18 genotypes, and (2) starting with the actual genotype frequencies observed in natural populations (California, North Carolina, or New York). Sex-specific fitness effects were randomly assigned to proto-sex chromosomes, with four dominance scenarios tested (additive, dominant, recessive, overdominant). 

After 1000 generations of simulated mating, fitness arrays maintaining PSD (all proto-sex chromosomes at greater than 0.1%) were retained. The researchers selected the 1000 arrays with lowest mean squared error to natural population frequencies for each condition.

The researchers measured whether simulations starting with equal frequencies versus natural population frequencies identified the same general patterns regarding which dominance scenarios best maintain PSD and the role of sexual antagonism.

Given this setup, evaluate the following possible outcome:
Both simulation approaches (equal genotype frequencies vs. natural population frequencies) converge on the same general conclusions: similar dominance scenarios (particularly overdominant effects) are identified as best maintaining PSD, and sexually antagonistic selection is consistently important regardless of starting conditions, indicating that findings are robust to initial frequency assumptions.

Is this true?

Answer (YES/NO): YES